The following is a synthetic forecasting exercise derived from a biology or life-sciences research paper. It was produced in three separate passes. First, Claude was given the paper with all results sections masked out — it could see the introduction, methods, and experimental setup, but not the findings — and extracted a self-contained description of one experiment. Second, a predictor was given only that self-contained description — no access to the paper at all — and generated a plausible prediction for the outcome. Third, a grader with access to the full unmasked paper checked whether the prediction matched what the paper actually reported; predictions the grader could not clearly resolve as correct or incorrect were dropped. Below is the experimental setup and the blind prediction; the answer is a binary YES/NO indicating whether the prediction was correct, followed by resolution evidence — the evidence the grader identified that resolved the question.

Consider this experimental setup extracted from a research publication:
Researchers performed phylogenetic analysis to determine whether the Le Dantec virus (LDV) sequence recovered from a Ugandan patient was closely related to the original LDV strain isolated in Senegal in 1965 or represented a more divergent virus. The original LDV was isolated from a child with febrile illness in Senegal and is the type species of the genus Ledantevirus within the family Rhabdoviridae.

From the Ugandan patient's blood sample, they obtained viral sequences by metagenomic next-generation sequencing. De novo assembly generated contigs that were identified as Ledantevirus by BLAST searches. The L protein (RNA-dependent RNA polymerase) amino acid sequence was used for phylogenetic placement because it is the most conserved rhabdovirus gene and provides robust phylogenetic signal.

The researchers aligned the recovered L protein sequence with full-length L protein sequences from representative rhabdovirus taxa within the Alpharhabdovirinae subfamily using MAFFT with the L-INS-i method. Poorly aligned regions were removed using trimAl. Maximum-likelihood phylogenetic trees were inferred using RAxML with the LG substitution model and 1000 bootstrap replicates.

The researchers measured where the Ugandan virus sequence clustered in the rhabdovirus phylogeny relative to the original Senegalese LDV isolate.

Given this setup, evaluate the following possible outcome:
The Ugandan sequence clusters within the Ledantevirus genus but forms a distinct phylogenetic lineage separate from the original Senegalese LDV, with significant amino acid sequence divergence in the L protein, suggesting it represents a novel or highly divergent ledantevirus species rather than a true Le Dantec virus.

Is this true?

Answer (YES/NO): NO